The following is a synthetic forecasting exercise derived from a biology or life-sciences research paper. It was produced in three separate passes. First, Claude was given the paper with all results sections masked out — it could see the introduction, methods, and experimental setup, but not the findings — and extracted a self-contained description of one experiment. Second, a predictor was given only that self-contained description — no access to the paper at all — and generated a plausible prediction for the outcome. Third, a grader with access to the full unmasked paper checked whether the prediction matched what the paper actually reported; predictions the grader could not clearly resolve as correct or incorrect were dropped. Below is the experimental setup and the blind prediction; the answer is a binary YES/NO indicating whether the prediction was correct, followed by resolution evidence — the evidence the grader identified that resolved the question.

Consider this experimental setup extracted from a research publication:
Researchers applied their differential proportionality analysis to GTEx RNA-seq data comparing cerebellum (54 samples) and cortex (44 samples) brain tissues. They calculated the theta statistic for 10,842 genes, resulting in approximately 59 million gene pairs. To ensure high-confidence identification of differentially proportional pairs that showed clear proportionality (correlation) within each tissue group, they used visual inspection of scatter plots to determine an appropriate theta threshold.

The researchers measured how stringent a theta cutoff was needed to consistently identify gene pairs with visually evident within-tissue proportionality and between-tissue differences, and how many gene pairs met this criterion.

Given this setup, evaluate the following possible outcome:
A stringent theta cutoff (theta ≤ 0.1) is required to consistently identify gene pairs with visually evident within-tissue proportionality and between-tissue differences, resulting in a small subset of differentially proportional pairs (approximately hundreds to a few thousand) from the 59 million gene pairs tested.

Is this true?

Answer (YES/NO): NO